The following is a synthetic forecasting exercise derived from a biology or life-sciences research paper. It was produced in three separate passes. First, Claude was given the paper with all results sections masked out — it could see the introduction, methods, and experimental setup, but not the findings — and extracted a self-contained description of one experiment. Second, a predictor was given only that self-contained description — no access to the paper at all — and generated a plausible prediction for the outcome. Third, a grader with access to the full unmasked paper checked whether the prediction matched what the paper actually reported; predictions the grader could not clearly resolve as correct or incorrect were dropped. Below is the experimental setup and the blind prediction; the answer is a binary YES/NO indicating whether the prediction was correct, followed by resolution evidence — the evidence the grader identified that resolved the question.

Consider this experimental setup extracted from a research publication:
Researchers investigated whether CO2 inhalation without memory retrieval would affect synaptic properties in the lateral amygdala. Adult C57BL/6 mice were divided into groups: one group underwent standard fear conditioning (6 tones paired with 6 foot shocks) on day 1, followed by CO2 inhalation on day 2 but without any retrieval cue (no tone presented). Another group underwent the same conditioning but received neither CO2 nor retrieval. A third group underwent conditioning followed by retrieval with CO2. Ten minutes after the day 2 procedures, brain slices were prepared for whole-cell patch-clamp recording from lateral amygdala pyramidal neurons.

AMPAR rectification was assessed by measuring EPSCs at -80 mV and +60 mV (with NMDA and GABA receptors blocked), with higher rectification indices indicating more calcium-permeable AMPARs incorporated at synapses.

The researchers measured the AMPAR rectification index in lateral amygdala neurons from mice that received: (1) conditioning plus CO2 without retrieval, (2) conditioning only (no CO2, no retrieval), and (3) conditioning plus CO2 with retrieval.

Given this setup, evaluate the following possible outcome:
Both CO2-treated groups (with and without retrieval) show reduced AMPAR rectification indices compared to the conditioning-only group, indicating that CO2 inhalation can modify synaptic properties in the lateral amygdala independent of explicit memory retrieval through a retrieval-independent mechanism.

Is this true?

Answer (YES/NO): NO